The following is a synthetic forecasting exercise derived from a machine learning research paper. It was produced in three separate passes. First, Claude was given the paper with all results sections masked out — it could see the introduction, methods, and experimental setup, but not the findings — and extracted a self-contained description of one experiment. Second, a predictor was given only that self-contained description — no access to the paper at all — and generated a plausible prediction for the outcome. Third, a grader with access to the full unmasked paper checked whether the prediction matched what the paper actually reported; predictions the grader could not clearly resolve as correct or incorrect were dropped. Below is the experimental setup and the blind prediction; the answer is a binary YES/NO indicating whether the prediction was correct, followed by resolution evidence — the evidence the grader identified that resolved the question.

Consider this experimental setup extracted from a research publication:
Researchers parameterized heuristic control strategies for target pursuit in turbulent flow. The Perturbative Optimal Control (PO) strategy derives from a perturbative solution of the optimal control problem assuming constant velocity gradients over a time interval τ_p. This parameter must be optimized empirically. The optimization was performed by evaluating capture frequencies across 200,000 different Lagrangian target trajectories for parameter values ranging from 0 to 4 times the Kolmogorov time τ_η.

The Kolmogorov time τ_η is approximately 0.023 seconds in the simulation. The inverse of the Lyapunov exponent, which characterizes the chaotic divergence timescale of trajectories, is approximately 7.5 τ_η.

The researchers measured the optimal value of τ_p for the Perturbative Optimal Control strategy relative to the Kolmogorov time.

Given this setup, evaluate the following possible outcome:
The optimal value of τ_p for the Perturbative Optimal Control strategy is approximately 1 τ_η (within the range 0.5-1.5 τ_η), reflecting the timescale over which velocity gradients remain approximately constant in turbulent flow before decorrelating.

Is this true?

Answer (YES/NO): YES